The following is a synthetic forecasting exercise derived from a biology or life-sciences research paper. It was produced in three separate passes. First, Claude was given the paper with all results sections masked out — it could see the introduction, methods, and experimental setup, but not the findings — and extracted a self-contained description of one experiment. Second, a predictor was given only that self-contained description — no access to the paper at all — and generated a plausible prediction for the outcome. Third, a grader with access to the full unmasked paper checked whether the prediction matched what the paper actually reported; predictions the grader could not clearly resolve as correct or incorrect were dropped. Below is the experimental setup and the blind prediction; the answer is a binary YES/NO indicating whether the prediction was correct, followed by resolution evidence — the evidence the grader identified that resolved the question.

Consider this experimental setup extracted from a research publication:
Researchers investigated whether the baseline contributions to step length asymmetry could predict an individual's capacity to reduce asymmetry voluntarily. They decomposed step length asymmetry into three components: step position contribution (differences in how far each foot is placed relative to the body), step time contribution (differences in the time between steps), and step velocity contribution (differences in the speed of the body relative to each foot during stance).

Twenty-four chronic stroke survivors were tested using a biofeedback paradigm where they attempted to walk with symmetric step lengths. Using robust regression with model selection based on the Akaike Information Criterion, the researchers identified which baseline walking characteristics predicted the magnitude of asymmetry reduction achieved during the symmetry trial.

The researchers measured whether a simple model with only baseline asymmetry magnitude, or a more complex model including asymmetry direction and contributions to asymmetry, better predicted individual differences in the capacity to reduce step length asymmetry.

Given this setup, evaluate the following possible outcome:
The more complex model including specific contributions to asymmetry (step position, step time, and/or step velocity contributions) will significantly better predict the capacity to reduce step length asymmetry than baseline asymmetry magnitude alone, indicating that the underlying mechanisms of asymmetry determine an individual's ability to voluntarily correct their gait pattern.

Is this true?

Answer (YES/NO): YES